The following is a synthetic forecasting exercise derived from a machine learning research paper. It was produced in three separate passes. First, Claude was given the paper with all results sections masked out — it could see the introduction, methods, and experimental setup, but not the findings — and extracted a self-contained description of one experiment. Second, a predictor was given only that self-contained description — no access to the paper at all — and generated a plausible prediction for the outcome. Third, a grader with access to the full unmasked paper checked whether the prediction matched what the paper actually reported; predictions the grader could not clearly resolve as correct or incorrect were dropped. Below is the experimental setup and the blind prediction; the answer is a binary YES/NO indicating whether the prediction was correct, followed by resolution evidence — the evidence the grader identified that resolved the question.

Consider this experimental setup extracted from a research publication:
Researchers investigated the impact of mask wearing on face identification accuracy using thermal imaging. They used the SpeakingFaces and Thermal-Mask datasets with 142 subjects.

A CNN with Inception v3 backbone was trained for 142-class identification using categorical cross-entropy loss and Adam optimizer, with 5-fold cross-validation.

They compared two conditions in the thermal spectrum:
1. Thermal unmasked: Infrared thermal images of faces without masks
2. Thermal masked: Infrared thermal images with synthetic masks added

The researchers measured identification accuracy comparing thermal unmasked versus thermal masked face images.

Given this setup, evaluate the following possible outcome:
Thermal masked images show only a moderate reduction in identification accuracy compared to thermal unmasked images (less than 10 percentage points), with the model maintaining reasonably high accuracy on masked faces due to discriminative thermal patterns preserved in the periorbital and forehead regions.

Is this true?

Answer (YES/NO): NO